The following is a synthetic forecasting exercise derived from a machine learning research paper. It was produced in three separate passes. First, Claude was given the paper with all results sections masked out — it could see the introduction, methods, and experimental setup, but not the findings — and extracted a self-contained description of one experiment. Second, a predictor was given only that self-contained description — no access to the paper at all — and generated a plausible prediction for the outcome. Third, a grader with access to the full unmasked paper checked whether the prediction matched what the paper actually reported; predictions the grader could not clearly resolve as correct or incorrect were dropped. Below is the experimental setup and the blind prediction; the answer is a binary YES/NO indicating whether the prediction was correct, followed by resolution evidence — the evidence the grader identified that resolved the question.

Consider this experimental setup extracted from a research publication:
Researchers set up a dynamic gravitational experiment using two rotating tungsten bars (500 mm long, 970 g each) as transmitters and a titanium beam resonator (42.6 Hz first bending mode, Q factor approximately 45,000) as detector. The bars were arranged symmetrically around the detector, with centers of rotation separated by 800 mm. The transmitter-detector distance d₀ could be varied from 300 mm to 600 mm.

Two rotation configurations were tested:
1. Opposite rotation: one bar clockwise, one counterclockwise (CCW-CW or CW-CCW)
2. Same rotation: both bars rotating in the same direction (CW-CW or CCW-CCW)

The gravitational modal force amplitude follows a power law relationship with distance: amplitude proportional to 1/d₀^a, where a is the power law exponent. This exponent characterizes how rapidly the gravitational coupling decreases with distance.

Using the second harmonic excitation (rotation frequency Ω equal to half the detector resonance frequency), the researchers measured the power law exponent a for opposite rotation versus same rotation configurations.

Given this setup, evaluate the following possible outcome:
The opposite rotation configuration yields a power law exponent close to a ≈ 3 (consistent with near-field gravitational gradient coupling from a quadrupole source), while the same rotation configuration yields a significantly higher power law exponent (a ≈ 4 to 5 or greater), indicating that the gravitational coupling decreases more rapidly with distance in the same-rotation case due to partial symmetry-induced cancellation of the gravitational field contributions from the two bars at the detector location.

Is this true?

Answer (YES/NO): NO